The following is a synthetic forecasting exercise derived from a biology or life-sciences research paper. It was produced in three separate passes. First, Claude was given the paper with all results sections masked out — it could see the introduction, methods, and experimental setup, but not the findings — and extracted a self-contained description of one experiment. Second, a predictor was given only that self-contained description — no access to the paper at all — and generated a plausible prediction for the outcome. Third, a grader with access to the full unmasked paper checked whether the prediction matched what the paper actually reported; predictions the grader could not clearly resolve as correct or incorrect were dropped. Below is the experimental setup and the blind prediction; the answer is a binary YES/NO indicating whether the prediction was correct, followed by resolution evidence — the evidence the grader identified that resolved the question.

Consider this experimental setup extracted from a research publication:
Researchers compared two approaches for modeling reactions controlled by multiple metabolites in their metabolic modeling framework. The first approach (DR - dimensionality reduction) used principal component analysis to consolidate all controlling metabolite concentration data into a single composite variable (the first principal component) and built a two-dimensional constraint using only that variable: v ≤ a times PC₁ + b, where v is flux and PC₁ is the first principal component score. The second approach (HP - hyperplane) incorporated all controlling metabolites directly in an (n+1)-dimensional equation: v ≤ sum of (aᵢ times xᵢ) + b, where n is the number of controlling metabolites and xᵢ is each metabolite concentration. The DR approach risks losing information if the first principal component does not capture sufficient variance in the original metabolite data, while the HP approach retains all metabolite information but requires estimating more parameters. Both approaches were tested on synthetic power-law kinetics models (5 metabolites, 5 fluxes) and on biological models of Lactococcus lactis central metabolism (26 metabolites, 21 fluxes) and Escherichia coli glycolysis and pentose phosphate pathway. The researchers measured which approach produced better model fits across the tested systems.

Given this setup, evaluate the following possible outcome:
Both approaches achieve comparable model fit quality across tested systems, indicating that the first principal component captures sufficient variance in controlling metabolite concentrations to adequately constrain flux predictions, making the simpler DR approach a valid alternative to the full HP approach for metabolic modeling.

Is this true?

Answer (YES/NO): NO